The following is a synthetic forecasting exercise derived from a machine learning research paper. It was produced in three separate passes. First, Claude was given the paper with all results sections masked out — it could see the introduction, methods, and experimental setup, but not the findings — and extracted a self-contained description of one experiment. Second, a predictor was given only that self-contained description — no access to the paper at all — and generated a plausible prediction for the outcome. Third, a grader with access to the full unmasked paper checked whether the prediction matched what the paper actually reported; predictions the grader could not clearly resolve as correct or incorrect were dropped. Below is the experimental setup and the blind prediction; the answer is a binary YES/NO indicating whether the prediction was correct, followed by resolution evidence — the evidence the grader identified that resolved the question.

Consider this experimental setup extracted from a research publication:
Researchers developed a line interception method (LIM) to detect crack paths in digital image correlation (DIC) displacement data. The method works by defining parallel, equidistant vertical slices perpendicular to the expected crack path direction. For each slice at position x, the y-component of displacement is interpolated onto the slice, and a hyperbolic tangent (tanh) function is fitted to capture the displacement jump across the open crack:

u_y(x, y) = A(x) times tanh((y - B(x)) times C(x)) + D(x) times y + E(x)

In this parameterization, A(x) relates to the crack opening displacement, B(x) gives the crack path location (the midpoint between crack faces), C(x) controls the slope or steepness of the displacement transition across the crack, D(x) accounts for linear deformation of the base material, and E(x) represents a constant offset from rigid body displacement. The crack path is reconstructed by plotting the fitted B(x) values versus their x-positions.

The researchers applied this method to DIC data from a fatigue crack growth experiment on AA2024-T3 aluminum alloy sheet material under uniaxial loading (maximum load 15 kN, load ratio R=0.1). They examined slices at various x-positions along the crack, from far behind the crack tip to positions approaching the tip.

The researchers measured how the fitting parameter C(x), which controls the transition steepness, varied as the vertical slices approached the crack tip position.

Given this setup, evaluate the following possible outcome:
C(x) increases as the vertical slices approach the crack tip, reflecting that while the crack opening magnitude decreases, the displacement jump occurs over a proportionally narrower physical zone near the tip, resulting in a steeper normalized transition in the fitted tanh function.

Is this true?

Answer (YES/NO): NO